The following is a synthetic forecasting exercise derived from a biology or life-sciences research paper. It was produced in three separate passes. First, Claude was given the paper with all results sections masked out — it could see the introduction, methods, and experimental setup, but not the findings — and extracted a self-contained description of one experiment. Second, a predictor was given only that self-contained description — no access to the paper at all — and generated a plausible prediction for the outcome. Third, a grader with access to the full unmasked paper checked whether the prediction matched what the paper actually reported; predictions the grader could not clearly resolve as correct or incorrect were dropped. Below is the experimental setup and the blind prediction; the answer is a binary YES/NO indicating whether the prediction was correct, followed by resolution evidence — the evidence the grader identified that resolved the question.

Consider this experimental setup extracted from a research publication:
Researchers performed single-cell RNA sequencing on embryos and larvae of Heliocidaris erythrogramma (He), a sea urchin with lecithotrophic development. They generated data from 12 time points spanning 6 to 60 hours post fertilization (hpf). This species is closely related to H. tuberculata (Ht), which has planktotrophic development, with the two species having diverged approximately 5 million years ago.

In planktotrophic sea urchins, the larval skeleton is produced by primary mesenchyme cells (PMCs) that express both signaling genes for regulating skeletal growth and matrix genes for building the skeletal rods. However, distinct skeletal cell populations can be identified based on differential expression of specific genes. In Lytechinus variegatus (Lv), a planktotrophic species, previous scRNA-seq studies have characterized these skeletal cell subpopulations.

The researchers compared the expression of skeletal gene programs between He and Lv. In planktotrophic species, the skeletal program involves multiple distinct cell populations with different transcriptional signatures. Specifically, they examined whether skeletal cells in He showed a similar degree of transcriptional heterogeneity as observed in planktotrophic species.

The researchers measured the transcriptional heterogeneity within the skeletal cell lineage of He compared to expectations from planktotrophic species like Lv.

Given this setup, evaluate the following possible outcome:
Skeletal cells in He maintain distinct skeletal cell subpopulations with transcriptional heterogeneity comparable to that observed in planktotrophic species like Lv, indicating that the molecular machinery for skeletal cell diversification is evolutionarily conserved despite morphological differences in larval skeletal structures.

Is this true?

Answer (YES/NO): NO